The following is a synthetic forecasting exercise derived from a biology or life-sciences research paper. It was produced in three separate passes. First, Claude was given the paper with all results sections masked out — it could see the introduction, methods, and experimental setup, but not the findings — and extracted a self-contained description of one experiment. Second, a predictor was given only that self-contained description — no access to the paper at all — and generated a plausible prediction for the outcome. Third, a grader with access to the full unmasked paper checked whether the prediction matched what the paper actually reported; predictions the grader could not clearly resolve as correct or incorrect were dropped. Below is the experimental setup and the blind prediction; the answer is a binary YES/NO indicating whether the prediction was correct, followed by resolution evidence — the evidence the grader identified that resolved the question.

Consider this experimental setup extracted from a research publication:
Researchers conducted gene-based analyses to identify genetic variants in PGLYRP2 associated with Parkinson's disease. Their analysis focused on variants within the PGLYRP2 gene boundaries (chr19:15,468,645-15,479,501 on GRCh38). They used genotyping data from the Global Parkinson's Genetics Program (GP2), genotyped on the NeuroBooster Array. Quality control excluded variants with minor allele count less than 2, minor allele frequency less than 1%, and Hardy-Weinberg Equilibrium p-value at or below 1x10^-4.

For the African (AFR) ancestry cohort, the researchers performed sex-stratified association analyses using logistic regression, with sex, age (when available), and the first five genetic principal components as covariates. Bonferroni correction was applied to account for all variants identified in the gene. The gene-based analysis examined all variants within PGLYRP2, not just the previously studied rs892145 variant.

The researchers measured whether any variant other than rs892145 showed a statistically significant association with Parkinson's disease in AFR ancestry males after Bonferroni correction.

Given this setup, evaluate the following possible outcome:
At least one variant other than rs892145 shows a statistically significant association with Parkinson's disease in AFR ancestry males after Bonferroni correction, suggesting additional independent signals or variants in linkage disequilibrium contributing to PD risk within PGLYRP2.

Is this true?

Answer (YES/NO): YES